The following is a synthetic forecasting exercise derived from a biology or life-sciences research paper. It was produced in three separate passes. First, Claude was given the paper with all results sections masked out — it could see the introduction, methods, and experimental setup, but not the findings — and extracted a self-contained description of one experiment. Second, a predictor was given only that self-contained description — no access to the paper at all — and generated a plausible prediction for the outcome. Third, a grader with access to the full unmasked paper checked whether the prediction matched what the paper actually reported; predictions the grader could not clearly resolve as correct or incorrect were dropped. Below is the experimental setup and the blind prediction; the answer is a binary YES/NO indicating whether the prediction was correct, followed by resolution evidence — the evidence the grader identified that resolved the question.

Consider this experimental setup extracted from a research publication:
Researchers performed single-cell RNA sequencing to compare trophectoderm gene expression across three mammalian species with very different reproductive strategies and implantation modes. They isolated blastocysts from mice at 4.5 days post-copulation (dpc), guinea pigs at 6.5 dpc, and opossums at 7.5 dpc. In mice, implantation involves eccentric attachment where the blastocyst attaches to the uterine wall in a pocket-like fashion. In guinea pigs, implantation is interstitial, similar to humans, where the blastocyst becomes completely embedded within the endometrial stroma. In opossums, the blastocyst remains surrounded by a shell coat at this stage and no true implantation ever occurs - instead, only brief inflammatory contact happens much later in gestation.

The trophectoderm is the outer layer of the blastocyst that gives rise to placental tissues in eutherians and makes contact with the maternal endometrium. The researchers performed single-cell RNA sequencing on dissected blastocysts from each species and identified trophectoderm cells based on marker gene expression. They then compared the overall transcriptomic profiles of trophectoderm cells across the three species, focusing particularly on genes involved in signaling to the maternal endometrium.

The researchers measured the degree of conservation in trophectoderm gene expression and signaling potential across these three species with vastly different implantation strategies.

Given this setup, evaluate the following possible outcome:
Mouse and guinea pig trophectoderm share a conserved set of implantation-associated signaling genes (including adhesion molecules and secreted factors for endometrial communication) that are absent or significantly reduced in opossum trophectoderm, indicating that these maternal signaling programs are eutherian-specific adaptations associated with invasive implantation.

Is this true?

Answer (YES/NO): NO